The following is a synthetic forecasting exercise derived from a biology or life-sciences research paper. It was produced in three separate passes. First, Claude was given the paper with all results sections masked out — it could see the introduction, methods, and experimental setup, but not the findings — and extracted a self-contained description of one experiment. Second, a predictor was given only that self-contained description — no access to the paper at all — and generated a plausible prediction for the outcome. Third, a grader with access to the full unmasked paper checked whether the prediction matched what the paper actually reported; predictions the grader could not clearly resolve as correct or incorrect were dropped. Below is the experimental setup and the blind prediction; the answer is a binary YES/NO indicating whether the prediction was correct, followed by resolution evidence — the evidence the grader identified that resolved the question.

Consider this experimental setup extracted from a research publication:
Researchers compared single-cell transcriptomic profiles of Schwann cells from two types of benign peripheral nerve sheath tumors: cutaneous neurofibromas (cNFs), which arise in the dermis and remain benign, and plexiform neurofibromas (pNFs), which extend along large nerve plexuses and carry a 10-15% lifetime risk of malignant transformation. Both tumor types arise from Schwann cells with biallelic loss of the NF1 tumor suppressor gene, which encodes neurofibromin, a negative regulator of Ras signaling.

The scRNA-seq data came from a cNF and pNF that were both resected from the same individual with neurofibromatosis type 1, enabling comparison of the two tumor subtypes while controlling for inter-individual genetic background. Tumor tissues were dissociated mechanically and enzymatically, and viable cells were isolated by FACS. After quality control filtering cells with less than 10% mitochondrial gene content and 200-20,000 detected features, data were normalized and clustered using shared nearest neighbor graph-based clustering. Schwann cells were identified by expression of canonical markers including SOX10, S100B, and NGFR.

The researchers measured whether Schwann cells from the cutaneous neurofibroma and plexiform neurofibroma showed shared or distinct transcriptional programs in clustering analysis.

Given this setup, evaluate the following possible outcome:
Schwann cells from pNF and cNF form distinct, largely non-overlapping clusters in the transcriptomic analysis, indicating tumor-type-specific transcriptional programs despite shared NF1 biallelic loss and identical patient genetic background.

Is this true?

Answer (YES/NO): YES